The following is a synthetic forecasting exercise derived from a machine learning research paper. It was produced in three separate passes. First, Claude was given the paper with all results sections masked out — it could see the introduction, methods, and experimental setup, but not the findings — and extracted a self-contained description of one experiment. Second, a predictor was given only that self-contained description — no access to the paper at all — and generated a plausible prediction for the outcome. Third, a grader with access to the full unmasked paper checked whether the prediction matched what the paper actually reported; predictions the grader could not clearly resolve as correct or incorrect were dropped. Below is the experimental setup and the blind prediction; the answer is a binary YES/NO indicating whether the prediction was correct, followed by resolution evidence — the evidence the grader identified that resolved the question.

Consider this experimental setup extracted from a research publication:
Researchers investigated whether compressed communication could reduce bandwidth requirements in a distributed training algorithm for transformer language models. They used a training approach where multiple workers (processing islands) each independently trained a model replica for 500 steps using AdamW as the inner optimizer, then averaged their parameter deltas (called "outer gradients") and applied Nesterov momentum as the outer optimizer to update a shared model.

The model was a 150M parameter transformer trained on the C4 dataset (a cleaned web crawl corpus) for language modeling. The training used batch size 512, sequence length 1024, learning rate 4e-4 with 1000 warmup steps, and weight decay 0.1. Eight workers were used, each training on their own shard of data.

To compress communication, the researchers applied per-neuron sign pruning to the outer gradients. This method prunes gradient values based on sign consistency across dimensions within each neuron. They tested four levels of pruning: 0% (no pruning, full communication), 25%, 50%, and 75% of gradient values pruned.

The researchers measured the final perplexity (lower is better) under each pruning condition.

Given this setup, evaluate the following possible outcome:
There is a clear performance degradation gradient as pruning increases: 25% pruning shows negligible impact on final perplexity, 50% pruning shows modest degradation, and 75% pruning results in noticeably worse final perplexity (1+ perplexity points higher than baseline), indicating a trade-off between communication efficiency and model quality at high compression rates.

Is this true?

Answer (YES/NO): NO